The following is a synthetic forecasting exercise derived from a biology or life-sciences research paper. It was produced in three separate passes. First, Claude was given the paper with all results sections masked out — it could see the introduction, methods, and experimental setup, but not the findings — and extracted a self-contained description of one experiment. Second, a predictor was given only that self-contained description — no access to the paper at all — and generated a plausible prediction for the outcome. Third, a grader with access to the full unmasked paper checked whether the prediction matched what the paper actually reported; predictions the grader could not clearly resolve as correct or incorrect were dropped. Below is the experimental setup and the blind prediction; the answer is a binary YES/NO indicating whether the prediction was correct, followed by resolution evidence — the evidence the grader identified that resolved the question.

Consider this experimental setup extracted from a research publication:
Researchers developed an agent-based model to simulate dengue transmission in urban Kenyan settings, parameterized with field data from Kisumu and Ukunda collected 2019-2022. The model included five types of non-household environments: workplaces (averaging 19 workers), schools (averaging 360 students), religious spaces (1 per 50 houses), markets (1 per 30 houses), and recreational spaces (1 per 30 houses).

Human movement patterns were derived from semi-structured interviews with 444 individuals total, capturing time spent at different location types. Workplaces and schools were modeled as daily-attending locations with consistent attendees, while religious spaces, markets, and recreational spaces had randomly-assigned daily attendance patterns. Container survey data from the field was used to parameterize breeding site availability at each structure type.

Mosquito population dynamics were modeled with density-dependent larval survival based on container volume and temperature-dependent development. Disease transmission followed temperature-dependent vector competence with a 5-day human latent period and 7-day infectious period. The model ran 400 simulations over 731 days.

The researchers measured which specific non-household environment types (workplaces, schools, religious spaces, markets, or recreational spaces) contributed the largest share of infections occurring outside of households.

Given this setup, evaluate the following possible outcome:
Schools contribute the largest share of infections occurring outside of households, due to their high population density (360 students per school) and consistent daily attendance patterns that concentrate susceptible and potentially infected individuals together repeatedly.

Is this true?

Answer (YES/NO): NO